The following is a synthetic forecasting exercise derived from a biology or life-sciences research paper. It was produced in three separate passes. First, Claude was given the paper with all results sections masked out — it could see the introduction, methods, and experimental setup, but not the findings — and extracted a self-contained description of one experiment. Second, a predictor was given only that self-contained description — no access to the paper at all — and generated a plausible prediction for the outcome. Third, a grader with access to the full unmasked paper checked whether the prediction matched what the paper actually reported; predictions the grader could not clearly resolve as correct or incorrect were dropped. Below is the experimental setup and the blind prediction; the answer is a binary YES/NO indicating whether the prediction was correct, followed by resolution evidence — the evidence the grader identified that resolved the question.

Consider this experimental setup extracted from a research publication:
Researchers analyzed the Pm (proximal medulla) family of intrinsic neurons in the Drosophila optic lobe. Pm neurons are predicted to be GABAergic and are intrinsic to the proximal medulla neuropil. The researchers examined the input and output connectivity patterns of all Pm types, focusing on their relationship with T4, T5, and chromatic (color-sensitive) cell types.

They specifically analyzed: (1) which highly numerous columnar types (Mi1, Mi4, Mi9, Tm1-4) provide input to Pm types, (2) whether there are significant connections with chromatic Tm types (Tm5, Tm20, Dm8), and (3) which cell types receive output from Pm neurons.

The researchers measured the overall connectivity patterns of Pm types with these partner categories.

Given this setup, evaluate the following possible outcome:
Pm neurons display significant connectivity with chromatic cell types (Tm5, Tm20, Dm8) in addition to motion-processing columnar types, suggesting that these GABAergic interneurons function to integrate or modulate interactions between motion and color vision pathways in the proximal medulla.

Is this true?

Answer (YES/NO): NO